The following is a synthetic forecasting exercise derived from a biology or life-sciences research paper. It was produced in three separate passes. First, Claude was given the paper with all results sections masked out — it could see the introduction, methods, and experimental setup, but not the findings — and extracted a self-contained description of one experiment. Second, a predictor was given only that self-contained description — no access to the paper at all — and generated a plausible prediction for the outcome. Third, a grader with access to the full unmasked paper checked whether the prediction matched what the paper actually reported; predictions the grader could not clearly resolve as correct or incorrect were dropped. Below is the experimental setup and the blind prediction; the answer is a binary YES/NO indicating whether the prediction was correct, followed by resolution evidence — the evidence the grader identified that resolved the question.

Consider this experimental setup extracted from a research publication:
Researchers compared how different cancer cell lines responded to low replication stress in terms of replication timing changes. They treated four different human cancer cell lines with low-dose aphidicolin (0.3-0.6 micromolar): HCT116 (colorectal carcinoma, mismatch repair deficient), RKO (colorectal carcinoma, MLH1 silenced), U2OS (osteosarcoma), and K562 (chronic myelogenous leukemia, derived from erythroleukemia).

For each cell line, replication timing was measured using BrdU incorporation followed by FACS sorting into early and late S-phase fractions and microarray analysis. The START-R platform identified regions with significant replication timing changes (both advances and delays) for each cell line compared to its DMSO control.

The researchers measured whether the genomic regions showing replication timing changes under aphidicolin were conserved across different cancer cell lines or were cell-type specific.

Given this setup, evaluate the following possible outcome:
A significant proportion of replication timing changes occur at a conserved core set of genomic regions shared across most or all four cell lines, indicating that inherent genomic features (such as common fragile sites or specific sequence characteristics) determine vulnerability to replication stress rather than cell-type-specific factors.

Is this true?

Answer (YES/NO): NO